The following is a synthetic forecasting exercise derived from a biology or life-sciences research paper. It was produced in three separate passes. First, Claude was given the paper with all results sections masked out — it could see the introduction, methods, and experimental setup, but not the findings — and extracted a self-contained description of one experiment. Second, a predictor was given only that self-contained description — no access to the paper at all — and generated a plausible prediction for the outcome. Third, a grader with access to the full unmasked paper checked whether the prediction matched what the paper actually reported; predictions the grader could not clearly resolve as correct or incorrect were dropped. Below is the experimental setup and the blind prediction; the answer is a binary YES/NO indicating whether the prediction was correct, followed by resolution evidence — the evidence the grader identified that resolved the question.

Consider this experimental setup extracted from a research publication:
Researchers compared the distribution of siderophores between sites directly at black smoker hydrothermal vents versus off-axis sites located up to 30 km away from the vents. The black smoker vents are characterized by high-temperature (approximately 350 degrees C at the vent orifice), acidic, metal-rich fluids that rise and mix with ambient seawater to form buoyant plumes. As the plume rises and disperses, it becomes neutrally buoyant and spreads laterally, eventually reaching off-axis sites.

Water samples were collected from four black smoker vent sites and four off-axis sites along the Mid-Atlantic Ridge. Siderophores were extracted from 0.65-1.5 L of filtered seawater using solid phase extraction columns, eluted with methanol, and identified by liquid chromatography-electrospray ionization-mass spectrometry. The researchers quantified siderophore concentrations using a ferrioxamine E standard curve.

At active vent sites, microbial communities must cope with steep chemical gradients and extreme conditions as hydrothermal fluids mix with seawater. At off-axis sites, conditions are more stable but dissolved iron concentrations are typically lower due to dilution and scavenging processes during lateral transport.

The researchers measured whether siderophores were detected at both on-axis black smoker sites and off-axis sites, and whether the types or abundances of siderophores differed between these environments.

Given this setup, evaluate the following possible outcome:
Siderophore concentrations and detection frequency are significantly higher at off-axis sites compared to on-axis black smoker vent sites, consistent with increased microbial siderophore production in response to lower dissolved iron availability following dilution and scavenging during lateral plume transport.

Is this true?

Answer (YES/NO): NO